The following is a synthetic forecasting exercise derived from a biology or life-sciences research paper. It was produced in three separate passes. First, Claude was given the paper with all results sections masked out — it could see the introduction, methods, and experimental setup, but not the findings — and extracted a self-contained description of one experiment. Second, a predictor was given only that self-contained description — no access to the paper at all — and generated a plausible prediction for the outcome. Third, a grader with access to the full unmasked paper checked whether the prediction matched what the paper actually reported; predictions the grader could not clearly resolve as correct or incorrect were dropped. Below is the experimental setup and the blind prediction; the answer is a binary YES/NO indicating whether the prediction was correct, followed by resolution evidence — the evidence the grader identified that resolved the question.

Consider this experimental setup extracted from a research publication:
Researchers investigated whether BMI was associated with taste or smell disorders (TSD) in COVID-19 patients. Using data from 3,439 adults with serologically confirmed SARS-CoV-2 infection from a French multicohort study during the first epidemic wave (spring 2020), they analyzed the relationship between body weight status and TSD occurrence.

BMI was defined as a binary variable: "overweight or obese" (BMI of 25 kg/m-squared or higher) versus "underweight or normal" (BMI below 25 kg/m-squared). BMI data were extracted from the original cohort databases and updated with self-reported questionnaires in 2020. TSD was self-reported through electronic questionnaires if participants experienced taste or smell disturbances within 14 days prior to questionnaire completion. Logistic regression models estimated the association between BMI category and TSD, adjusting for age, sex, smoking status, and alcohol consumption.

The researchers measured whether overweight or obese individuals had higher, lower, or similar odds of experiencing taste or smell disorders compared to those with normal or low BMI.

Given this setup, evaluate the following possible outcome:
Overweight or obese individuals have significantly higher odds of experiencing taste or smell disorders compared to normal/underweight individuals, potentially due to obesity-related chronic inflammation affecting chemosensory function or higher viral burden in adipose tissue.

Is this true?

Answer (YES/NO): NO